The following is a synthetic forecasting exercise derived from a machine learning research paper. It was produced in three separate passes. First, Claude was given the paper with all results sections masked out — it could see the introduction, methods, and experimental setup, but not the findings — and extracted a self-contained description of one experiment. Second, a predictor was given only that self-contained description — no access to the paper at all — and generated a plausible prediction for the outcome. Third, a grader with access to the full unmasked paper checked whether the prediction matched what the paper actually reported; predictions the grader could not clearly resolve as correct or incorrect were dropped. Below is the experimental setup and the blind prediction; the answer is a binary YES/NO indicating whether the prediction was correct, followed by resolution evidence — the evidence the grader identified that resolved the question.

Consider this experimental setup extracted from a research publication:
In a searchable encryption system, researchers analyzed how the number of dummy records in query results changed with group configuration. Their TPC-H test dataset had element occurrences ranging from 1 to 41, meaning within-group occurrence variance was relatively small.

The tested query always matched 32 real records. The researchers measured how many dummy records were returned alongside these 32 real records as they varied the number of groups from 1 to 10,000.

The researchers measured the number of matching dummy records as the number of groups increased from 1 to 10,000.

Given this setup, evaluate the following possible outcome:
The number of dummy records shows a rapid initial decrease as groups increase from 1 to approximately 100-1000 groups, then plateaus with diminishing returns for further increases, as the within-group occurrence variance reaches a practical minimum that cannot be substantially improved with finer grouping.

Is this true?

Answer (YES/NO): NO